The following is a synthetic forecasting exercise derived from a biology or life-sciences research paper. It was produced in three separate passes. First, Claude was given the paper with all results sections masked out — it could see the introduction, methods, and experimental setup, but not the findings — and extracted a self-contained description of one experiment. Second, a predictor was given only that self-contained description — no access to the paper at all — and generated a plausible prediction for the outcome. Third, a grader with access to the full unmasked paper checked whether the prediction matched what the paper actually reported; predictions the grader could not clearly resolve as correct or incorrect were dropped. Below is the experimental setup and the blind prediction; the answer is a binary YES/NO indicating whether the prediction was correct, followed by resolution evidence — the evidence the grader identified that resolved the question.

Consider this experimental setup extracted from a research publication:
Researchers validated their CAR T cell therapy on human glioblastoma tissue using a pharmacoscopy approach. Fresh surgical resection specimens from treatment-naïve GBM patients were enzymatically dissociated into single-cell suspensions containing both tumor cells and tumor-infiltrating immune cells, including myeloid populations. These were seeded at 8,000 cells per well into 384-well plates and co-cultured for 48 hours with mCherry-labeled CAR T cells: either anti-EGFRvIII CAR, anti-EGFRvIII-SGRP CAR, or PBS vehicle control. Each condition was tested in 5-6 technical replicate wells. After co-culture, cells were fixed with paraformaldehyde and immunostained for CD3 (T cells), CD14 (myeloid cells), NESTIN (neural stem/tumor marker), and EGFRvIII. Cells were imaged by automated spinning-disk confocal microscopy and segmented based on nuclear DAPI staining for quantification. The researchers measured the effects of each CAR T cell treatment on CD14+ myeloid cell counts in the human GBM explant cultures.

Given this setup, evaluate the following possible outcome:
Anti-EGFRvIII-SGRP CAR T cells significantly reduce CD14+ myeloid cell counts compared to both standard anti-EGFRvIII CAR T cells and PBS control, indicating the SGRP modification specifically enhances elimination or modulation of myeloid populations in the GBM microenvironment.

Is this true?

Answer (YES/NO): NO